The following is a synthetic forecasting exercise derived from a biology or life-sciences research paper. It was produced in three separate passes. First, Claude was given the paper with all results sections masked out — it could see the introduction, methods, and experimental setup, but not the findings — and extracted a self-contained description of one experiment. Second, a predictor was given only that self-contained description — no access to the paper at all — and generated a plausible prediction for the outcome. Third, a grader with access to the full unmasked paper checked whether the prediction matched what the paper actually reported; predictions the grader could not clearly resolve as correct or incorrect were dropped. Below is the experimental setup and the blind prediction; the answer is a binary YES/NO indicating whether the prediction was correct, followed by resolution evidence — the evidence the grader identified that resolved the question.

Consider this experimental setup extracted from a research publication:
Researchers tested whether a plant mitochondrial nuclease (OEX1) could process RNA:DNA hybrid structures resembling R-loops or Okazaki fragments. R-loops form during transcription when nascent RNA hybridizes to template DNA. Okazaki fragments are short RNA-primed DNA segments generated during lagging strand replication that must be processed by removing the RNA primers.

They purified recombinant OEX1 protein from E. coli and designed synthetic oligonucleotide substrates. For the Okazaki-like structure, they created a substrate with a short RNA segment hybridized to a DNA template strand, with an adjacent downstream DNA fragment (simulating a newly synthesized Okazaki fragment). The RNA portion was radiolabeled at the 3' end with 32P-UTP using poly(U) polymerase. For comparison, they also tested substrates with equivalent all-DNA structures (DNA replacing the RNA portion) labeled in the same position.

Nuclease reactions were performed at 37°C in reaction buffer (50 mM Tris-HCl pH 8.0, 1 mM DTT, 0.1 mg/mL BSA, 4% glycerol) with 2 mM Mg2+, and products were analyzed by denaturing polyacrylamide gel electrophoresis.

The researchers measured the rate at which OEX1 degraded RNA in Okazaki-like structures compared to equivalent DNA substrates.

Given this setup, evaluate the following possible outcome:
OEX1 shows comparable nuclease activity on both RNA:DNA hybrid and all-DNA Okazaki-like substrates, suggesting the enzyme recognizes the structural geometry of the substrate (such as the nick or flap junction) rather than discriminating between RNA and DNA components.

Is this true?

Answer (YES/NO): NO